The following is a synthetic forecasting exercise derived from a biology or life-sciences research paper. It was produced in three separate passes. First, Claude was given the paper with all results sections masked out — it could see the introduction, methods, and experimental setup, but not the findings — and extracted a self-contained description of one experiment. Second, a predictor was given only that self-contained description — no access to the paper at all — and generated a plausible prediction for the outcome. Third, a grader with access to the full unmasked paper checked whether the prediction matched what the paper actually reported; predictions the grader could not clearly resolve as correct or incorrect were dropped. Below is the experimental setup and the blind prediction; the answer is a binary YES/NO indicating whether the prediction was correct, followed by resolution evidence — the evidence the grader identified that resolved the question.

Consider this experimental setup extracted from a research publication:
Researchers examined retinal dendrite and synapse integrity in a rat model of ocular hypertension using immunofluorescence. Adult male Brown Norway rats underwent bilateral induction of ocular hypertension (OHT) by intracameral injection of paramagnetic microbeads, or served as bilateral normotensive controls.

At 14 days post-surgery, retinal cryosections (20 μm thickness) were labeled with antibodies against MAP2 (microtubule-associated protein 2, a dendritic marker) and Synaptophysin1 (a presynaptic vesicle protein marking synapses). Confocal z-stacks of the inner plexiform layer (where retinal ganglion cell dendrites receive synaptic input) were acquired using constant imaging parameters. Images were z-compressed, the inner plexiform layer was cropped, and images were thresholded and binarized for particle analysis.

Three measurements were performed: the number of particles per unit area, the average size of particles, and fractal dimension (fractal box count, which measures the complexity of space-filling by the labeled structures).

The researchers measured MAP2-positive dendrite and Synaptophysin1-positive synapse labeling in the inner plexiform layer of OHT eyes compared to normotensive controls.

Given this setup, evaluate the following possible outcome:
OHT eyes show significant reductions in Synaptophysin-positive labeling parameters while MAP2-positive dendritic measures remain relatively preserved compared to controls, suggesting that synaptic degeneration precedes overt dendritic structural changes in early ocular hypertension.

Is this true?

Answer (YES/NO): NO